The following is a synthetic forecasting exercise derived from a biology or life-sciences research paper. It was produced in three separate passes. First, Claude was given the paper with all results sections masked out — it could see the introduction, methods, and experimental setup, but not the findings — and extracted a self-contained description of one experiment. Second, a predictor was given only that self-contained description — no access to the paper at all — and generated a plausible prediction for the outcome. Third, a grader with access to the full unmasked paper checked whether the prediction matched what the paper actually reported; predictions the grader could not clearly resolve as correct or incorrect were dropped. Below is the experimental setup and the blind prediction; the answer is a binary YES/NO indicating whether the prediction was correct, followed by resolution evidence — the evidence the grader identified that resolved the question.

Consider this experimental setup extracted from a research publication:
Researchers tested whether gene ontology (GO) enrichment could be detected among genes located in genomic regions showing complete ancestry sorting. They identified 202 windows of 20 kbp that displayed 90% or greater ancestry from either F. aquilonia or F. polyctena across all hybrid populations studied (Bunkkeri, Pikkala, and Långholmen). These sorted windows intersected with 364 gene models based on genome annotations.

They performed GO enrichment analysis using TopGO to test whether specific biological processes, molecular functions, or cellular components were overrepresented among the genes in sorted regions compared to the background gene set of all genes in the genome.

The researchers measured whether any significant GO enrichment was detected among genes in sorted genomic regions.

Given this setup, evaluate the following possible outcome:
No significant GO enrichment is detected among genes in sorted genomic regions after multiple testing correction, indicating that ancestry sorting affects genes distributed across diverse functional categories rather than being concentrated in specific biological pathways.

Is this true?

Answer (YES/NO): YES